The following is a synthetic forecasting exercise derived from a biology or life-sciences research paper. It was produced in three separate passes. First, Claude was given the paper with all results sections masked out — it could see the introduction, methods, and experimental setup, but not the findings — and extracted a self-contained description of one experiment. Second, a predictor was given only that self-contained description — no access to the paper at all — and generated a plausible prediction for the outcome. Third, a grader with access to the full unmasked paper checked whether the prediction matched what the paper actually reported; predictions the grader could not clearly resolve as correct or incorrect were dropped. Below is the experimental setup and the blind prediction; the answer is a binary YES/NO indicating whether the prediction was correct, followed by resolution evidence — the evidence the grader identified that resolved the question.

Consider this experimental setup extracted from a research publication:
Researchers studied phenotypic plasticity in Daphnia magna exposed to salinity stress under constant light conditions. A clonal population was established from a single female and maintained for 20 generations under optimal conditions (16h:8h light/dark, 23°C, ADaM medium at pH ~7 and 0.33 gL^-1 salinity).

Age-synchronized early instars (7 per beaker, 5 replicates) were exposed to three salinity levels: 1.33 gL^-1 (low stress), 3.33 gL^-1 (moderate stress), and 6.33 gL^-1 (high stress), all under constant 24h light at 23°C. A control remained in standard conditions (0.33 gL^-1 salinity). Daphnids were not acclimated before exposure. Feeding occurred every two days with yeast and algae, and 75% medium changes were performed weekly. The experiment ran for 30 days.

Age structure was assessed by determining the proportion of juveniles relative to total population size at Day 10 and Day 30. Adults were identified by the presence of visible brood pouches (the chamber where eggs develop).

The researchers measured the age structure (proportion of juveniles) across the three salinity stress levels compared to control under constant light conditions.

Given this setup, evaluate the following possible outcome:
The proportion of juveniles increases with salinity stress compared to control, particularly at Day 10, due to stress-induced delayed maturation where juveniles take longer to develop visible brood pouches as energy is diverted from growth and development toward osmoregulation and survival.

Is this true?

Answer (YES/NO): NO